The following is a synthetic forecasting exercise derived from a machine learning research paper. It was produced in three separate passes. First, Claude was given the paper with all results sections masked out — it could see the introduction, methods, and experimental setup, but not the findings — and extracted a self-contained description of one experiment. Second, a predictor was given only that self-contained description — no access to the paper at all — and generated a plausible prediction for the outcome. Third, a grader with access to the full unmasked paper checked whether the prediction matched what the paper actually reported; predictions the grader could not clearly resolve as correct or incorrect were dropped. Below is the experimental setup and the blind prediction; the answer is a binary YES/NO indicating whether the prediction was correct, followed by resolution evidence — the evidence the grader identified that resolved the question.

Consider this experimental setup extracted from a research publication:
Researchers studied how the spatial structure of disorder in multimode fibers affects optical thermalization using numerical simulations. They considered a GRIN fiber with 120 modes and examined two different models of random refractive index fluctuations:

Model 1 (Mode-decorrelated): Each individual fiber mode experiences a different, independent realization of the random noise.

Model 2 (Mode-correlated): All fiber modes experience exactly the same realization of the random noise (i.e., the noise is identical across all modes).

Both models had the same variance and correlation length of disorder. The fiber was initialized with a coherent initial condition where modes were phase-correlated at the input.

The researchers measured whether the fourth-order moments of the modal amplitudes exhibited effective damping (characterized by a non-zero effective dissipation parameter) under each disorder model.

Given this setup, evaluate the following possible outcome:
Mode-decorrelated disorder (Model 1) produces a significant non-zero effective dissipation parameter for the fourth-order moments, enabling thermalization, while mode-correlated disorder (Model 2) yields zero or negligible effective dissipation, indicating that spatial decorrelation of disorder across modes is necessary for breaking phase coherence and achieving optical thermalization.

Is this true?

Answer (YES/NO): YES